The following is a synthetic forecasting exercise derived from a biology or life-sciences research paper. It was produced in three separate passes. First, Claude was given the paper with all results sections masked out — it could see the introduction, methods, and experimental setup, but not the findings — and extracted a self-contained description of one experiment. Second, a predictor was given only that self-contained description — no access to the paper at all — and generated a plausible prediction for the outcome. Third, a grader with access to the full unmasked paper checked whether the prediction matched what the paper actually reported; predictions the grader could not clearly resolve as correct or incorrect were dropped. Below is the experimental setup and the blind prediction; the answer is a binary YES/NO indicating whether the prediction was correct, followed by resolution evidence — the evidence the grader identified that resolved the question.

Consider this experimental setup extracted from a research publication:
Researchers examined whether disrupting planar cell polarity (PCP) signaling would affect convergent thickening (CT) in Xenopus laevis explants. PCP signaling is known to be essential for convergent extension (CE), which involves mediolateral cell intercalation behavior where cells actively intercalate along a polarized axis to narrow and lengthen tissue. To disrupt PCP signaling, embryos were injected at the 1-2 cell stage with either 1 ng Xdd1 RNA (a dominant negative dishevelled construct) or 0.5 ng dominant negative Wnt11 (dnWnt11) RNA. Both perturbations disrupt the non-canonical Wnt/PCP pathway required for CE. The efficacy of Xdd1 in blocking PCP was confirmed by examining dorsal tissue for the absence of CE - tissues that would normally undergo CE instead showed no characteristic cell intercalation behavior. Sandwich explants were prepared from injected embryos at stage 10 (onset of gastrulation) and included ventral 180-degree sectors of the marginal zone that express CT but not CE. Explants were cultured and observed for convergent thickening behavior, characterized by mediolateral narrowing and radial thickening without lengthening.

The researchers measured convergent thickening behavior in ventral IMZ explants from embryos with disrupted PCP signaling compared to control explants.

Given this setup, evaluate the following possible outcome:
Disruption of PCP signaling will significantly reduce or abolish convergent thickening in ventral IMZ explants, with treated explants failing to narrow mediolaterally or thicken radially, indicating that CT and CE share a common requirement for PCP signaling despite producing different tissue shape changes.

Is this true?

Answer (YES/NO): NO